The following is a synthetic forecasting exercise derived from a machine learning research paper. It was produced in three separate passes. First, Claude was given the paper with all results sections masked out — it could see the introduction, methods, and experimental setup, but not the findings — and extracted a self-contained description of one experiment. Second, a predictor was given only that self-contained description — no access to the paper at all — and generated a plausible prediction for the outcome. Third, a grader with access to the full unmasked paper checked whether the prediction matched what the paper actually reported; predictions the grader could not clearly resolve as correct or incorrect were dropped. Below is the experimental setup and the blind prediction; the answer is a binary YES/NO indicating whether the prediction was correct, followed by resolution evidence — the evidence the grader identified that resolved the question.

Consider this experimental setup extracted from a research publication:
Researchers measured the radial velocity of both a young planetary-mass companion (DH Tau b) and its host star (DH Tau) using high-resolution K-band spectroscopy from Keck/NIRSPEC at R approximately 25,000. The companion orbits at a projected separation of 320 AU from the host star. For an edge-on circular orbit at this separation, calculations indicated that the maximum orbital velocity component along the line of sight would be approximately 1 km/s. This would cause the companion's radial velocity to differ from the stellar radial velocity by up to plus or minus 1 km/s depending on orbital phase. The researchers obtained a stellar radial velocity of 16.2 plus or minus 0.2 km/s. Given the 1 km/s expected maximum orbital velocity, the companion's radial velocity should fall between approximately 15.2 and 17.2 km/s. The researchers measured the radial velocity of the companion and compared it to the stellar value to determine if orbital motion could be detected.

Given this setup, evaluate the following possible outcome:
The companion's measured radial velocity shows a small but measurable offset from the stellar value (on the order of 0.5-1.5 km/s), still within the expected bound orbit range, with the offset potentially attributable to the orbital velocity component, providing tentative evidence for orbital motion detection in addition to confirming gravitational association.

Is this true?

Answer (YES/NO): NO